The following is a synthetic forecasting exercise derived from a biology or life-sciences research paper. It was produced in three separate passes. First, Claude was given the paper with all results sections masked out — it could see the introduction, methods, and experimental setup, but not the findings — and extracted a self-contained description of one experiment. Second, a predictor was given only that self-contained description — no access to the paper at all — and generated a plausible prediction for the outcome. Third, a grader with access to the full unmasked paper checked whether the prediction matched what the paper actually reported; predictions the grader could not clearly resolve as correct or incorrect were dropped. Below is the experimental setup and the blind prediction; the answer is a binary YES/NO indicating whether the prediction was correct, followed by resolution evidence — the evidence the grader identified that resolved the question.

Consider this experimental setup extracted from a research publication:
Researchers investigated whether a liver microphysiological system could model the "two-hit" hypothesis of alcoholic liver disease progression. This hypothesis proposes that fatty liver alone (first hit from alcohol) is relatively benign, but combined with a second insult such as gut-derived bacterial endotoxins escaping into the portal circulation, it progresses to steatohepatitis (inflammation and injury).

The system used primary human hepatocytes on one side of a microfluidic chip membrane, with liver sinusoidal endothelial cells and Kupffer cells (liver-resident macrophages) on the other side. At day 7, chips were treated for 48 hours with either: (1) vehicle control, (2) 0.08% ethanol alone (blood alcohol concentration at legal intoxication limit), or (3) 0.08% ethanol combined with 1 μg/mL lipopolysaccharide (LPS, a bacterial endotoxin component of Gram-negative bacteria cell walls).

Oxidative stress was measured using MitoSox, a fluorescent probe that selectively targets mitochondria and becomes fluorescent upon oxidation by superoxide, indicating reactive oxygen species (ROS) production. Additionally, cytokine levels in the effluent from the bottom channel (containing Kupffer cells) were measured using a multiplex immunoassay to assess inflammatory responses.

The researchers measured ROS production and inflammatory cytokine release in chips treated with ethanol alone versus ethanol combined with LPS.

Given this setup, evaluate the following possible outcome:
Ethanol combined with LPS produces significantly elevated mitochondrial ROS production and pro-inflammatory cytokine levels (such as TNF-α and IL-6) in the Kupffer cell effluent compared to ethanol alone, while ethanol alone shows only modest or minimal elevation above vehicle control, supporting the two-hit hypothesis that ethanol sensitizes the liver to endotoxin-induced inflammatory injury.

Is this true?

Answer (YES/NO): NO